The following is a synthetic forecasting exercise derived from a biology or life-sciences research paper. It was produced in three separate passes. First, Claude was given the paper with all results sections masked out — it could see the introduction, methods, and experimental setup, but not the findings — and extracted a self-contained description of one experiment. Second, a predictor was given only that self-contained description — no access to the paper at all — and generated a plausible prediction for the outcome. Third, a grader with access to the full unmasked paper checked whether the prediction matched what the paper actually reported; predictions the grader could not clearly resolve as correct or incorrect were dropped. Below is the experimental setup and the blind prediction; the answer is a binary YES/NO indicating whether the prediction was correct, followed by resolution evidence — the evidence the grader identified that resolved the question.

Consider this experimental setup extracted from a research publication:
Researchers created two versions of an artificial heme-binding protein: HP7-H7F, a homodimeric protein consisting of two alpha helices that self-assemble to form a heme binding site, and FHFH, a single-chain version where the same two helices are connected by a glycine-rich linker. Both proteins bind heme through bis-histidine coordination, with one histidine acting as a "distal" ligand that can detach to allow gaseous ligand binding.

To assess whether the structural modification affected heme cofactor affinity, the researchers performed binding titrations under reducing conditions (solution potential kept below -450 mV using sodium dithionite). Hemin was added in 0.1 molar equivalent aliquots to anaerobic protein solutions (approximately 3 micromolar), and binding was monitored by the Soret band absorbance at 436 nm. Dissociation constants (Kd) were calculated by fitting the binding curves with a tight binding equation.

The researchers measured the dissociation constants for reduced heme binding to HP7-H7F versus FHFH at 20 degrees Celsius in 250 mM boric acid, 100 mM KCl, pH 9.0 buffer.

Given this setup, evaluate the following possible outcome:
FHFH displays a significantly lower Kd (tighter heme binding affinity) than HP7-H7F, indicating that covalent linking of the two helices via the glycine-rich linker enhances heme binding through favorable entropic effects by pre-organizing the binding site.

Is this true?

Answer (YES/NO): NO